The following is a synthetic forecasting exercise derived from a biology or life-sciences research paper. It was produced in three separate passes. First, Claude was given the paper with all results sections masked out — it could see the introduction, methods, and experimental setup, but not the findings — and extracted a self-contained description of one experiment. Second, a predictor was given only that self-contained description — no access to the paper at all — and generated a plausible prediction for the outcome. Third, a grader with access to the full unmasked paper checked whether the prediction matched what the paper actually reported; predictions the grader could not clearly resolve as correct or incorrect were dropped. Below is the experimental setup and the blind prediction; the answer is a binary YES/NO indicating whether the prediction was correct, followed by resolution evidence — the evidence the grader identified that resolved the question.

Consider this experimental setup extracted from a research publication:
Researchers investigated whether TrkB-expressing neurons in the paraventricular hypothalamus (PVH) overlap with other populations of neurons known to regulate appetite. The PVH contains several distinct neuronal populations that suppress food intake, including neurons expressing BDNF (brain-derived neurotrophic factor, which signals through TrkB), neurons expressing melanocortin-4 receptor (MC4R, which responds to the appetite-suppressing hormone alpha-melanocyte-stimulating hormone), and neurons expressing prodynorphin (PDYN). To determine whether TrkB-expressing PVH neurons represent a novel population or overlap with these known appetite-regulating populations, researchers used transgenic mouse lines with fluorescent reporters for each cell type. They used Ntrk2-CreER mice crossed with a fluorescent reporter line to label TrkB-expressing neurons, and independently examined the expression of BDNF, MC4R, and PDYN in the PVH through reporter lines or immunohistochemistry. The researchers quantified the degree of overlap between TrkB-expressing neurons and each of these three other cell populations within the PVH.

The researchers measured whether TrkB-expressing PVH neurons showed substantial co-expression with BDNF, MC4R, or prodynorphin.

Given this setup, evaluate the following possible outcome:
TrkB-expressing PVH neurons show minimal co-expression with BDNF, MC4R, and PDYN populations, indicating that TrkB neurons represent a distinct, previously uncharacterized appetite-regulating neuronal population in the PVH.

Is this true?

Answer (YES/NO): YES